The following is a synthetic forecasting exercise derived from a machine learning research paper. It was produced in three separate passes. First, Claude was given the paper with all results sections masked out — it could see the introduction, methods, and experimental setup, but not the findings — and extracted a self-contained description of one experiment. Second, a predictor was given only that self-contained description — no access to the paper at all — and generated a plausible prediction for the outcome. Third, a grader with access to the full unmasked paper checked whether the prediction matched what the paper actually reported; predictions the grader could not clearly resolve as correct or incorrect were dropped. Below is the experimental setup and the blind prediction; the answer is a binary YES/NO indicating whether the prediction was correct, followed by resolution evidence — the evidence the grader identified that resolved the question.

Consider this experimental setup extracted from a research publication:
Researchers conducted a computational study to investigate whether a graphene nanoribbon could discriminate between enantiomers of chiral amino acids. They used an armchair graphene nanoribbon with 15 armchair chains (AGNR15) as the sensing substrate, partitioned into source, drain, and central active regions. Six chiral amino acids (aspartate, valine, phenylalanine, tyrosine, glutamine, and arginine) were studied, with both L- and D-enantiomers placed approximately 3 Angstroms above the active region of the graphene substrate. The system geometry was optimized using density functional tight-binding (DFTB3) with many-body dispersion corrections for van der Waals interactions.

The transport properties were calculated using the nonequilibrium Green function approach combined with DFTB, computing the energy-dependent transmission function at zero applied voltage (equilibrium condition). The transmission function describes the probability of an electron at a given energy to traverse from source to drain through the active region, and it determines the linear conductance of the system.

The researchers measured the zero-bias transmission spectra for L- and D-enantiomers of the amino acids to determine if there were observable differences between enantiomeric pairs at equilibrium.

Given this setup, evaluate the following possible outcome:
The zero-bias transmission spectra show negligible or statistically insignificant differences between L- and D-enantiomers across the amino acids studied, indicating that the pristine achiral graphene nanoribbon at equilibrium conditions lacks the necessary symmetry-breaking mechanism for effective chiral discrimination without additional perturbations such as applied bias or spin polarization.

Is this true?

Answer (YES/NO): YES